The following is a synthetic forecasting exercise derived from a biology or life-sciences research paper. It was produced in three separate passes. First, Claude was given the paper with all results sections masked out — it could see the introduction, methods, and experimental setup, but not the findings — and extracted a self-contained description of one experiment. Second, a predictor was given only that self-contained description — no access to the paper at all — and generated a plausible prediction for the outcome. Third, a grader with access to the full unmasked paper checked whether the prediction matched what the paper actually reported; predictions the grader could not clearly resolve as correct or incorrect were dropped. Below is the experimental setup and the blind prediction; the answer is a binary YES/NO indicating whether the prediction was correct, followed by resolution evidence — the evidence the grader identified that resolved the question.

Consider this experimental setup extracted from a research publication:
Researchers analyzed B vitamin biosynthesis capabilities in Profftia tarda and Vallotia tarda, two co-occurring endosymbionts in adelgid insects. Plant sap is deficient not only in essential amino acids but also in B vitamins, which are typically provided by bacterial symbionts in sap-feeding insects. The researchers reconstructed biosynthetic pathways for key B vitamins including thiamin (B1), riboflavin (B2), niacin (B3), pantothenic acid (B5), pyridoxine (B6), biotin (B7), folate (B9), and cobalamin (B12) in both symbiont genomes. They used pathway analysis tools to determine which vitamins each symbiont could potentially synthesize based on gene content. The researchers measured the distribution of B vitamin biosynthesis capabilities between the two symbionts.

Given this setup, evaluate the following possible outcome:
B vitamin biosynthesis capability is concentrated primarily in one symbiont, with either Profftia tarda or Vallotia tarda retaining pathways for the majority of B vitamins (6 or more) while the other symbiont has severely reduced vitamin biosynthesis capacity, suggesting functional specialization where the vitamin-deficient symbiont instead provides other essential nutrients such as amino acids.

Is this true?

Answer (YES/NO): YES